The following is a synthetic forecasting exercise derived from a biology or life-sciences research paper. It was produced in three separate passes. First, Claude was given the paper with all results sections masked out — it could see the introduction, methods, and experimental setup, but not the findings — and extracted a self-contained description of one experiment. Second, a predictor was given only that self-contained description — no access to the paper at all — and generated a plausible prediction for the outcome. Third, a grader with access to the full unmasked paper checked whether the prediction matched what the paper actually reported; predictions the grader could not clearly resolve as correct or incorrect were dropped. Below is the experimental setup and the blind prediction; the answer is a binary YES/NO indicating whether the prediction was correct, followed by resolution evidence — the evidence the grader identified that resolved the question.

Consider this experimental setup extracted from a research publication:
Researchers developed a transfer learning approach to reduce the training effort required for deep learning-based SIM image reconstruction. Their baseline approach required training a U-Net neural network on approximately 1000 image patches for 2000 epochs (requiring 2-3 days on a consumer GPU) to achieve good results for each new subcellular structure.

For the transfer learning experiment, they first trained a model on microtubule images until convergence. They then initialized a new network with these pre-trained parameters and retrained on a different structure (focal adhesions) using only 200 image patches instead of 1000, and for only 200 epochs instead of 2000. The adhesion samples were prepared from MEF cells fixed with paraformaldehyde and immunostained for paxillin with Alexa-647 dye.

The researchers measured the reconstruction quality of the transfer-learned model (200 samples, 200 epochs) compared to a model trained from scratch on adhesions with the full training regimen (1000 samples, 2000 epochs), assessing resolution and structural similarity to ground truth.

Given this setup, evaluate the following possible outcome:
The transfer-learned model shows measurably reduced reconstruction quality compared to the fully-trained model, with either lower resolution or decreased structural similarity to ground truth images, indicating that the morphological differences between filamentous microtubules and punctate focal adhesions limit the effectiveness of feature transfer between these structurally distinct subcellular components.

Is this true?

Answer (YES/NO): NO